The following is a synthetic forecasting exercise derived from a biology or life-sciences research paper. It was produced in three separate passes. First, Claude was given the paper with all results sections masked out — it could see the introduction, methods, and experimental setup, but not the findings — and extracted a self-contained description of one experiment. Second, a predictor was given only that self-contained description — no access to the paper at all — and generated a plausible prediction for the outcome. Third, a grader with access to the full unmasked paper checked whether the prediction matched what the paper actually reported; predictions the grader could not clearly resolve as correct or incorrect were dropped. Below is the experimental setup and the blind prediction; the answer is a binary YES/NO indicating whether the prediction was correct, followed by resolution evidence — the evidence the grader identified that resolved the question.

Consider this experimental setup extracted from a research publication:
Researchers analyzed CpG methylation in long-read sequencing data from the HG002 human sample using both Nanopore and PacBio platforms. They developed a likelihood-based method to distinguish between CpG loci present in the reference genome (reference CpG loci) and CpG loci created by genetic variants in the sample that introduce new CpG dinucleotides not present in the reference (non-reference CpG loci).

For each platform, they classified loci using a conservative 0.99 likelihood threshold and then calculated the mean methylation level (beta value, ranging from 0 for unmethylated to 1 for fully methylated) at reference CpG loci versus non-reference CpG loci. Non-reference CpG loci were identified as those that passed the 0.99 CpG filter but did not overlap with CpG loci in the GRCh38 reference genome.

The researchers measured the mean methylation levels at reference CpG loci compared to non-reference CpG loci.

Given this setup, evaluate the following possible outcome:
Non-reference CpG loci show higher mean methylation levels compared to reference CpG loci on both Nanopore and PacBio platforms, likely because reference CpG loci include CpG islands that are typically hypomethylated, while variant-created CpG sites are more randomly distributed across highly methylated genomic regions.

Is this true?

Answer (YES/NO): NO